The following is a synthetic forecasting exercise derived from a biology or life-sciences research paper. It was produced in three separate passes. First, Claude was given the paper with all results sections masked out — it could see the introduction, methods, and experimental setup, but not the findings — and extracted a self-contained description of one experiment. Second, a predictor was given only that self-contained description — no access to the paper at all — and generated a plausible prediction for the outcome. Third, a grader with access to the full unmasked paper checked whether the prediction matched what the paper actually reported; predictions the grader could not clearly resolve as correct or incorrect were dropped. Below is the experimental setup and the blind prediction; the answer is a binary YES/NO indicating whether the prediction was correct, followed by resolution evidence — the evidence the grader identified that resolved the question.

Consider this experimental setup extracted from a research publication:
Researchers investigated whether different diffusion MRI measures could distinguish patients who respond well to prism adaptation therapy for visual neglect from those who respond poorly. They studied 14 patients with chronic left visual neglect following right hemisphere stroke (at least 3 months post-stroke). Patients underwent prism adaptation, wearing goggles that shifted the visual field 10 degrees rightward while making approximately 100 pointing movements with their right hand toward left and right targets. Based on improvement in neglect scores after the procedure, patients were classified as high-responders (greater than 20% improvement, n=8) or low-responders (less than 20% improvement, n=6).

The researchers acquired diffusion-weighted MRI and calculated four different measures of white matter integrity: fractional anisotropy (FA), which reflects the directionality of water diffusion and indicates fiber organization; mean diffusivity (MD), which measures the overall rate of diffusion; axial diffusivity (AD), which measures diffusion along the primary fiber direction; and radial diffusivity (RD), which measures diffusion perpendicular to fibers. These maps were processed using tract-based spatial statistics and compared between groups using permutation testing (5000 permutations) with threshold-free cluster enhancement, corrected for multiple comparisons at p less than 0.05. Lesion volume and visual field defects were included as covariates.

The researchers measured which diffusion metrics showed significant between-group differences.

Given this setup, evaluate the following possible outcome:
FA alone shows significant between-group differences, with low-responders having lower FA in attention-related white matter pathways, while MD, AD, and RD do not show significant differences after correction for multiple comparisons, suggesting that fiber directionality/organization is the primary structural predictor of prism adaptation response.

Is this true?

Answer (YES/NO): YES